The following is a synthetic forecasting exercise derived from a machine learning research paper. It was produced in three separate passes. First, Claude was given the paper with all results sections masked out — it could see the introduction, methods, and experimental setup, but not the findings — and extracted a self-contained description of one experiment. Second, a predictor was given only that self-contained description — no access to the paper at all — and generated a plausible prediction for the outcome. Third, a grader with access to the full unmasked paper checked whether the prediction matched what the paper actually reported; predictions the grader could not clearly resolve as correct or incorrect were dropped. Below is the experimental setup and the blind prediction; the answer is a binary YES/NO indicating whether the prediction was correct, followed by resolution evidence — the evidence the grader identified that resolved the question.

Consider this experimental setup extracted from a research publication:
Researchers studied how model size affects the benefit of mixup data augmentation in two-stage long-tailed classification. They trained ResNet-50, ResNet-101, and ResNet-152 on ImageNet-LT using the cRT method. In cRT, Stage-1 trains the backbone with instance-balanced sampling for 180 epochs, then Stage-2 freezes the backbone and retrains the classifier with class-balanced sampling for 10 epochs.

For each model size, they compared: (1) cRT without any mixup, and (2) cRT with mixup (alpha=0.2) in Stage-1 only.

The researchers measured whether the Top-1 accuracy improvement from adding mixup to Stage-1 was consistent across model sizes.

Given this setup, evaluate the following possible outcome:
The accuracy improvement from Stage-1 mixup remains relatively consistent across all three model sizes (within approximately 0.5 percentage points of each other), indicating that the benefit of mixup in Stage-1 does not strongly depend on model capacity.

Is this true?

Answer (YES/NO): YES